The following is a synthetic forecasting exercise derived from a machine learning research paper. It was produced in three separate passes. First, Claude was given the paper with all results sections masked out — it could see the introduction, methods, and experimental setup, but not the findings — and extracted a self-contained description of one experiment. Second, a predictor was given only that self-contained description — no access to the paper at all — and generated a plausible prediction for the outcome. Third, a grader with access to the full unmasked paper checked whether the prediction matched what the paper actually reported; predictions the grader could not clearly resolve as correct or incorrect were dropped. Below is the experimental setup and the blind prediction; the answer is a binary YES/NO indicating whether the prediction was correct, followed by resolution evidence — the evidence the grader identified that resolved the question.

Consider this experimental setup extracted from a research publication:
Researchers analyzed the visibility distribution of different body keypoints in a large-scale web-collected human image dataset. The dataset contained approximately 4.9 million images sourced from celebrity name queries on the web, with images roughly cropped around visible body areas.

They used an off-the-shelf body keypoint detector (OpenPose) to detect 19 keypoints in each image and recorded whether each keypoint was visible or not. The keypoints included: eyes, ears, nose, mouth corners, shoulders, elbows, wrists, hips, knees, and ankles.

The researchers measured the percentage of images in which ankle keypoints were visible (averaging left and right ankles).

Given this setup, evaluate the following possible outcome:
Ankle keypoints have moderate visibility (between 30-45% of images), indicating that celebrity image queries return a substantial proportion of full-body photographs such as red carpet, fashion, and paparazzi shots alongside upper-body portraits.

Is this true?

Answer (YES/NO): NO